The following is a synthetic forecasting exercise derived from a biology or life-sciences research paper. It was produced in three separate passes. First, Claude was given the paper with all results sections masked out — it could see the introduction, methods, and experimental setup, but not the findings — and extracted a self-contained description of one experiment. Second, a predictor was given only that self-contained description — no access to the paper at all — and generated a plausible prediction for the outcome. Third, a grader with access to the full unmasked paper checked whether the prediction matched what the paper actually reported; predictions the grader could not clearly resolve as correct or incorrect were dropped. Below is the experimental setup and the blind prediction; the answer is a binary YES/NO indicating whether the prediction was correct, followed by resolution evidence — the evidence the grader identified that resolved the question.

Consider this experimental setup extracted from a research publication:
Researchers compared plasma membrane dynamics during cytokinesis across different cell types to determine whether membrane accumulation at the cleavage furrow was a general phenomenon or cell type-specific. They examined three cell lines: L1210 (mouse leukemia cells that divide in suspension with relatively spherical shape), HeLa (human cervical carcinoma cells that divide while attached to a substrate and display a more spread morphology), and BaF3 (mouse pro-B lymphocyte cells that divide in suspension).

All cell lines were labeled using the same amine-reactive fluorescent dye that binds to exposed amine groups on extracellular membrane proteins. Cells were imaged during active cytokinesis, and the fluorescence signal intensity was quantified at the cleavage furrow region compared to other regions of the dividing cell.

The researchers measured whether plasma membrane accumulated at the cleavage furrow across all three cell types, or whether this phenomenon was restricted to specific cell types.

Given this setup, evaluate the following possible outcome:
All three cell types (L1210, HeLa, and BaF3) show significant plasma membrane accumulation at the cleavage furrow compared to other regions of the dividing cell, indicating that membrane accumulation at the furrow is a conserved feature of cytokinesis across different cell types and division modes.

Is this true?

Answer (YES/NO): YES